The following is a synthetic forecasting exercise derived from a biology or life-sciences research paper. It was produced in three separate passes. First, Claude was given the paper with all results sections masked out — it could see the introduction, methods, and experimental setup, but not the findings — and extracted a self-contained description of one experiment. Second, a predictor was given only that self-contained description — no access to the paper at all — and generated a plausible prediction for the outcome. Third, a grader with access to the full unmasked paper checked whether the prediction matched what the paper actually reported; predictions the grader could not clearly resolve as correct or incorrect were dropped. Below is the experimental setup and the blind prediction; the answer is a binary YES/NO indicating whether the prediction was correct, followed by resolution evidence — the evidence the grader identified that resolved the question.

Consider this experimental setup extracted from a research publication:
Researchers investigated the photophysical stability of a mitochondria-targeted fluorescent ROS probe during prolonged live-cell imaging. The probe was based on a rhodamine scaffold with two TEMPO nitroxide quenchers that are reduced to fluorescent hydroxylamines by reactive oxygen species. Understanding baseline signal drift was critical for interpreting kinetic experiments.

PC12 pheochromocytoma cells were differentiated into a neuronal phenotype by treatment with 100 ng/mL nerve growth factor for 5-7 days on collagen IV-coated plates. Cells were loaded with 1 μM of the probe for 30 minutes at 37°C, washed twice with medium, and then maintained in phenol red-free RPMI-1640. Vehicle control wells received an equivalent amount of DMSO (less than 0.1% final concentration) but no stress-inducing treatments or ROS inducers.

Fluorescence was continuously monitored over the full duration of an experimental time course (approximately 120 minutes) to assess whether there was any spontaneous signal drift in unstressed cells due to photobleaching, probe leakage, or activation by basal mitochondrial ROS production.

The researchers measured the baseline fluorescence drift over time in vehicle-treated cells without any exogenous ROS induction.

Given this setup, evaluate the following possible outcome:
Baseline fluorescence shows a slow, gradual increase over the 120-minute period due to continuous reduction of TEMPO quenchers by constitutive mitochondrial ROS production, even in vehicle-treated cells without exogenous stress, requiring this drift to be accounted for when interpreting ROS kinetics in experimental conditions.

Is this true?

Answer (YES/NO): NO